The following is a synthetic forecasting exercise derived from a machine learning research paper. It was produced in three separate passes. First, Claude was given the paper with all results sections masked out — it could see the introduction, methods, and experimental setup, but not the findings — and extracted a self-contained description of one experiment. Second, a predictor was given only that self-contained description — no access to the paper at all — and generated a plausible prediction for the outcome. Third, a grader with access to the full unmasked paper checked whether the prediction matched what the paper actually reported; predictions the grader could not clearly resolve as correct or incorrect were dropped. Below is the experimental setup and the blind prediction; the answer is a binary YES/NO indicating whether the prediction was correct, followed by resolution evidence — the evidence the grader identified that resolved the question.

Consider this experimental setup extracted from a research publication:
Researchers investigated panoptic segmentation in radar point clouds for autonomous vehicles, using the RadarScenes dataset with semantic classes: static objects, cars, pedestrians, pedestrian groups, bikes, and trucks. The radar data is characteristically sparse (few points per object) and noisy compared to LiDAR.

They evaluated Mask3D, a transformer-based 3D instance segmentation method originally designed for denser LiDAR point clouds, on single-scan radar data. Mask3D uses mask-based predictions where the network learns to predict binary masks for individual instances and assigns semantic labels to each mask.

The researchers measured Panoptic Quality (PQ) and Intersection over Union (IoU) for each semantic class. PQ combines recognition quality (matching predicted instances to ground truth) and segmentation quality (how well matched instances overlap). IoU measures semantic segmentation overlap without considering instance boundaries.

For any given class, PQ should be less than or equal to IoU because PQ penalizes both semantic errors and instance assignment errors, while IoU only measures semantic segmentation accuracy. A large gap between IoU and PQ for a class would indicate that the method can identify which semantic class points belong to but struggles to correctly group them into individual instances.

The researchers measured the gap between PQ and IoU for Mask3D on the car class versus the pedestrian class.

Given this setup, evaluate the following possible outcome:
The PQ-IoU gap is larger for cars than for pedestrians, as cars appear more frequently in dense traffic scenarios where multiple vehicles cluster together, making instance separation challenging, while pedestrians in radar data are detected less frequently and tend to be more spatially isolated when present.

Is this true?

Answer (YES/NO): NO